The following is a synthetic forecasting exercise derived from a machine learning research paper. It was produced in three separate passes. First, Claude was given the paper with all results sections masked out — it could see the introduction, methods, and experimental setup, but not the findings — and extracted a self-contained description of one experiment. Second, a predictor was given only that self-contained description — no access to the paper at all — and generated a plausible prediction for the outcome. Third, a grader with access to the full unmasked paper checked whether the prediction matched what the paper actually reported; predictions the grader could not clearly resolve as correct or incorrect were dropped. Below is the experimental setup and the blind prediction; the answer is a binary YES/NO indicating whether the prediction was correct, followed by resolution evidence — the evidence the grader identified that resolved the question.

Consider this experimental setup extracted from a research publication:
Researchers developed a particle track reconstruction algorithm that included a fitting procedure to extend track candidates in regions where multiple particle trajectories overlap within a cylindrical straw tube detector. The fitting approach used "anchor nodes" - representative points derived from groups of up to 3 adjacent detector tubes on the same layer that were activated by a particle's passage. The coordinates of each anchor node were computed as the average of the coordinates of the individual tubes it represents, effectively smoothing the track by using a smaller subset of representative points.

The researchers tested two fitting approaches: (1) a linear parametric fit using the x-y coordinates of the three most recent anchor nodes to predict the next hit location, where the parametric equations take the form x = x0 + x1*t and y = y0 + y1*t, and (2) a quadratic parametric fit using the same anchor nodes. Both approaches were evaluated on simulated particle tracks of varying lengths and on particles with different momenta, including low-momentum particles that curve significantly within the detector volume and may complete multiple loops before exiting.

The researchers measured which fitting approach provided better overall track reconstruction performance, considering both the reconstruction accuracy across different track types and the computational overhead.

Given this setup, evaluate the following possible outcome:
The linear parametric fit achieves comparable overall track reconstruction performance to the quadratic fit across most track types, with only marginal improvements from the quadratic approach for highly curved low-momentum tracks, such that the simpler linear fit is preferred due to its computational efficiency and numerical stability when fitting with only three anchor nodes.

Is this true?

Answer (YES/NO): NO